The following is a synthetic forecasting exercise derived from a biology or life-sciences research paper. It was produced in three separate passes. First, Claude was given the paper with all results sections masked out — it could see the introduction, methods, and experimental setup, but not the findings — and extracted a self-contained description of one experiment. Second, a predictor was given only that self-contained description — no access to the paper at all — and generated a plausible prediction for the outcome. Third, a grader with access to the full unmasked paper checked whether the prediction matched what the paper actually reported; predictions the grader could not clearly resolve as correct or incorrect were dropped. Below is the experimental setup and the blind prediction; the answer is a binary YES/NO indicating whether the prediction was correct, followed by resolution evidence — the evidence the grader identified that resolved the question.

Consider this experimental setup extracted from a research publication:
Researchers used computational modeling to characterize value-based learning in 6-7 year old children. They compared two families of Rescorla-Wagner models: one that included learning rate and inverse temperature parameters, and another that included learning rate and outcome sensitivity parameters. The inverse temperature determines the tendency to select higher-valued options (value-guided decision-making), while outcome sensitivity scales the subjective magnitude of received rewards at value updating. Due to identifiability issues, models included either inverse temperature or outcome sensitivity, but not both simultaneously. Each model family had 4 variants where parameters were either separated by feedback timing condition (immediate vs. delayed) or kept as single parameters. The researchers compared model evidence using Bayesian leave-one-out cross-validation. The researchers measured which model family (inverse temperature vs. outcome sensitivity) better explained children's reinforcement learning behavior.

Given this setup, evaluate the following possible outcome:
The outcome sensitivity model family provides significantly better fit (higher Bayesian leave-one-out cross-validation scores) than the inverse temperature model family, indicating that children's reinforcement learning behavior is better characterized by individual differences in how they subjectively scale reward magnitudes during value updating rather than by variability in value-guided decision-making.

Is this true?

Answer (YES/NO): NO